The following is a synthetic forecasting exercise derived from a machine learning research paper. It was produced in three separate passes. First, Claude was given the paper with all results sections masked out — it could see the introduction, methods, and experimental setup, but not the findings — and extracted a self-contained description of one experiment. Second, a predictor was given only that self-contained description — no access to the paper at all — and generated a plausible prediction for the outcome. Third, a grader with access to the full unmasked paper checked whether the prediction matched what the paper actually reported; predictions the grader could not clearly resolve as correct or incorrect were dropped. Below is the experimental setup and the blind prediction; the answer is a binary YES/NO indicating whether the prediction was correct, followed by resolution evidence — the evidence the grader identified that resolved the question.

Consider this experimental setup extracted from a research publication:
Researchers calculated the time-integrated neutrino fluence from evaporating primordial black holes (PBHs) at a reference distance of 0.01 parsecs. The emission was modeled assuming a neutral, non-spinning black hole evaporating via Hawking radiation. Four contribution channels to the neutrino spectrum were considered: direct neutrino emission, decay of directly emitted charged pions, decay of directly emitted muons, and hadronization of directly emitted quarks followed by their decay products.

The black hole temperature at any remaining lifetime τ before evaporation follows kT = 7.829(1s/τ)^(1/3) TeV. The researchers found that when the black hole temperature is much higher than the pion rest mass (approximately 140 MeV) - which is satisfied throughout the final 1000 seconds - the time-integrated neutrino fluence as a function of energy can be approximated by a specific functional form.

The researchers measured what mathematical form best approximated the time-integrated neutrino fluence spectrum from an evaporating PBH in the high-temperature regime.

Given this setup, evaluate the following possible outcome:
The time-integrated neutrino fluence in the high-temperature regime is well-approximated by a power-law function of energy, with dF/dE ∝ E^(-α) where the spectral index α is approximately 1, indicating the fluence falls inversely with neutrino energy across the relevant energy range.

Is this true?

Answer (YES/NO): NO